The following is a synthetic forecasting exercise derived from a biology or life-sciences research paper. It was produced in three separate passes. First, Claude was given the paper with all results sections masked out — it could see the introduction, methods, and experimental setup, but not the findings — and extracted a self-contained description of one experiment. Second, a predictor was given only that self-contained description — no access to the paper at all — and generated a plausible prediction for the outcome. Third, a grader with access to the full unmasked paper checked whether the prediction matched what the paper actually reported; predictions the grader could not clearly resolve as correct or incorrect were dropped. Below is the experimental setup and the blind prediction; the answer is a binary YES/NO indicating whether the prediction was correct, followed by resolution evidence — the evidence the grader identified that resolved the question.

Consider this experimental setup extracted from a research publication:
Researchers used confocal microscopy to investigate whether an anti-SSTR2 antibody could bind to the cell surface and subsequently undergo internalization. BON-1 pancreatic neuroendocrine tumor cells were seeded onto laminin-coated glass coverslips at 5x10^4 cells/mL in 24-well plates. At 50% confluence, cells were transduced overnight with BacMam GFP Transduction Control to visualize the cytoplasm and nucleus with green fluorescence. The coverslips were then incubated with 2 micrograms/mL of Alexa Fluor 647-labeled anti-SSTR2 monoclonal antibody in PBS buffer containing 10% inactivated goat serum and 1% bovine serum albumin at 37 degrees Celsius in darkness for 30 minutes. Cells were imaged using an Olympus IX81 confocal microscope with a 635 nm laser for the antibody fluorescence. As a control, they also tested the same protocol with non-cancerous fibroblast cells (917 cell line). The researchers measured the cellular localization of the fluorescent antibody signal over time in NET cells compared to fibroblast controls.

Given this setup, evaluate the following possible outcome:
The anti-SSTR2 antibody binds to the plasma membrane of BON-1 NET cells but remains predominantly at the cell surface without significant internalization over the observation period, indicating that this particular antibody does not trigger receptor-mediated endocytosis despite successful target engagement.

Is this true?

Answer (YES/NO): NO